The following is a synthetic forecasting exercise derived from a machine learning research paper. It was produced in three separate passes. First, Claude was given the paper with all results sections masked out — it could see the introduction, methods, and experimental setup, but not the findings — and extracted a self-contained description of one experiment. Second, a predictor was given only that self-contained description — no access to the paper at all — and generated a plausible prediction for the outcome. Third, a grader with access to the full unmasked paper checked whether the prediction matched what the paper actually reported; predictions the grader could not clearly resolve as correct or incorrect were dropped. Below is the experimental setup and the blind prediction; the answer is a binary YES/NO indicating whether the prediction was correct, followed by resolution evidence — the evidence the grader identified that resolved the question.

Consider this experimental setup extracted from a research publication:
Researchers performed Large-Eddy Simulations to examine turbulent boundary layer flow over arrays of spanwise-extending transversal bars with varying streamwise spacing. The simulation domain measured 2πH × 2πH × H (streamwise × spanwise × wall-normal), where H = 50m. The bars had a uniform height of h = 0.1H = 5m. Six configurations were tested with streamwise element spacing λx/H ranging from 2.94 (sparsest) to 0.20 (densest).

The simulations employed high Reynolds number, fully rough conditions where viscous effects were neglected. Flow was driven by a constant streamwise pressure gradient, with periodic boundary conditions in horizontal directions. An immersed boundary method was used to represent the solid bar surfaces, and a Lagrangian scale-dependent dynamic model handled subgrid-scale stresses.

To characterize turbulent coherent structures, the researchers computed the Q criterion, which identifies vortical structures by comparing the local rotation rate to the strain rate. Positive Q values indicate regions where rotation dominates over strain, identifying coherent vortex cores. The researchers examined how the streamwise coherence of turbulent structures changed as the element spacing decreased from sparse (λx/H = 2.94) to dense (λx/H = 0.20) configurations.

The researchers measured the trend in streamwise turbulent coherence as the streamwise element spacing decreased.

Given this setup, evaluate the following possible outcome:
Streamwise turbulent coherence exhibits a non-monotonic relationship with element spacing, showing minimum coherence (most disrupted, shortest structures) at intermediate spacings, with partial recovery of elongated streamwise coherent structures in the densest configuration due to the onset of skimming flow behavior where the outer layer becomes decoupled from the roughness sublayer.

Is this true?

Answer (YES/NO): NO